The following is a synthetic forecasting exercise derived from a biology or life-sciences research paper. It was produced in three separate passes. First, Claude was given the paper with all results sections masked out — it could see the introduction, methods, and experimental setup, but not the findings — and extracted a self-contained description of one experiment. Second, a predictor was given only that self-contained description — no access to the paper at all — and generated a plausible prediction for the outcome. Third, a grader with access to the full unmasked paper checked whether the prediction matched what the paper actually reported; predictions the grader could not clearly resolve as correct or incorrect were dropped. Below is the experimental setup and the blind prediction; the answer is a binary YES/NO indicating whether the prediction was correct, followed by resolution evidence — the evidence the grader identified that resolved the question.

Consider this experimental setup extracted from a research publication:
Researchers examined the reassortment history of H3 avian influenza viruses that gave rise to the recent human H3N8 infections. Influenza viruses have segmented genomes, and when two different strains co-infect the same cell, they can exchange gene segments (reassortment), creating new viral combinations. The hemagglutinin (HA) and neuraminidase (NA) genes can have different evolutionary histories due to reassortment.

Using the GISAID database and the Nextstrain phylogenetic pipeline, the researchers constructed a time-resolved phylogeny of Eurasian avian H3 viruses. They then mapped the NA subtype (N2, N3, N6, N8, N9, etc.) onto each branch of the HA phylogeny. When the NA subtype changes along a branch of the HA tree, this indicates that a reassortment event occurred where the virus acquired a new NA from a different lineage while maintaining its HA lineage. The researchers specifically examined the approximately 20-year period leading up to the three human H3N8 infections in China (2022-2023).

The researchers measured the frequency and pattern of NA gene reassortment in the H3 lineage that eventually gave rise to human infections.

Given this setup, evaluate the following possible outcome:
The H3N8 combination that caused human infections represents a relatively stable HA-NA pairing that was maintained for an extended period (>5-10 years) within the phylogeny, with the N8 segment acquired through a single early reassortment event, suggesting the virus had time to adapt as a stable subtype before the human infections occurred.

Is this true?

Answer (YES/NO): NO